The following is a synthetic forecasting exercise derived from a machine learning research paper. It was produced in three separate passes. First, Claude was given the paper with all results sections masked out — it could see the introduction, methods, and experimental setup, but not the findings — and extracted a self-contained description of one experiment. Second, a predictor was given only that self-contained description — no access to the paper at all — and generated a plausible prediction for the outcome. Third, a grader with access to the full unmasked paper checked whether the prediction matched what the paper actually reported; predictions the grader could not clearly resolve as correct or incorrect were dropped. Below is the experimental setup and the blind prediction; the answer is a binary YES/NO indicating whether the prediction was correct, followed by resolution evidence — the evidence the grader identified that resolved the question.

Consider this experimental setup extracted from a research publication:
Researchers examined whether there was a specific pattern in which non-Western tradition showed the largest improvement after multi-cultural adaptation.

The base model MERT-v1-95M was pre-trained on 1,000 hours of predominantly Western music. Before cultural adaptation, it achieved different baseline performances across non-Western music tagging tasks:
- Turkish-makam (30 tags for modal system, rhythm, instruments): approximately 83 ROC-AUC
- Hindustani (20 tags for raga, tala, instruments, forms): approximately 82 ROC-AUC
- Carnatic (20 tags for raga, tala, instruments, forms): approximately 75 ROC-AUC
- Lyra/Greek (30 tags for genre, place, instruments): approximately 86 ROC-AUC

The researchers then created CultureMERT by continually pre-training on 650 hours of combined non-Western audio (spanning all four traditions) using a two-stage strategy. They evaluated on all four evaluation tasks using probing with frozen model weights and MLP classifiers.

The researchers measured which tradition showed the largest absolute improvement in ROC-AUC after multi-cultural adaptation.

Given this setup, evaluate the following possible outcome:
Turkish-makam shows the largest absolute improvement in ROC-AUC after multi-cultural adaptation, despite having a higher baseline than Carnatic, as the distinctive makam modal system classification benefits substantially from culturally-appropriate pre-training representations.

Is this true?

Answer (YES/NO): YES